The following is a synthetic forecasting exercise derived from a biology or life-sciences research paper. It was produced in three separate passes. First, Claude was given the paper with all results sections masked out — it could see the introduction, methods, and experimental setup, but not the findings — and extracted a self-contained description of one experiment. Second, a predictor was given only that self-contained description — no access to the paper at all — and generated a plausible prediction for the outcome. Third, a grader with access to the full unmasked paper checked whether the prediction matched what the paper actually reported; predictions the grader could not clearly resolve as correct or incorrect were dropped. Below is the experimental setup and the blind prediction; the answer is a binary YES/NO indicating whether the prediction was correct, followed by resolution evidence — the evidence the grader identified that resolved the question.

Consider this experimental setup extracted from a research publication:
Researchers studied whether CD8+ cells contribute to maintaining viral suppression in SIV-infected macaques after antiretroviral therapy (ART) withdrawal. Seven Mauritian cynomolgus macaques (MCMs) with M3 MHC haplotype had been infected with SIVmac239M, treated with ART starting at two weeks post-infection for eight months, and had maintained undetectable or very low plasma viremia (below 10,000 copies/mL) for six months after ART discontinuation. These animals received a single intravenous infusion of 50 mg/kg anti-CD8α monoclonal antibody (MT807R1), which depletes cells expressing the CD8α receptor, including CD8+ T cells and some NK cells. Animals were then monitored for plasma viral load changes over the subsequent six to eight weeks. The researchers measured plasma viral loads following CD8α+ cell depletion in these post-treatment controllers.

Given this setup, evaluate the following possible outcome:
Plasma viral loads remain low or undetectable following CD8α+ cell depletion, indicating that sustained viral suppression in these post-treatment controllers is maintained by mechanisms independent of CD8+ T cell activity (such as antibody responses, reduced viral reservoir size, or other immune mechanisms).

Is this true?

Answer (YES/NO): NO